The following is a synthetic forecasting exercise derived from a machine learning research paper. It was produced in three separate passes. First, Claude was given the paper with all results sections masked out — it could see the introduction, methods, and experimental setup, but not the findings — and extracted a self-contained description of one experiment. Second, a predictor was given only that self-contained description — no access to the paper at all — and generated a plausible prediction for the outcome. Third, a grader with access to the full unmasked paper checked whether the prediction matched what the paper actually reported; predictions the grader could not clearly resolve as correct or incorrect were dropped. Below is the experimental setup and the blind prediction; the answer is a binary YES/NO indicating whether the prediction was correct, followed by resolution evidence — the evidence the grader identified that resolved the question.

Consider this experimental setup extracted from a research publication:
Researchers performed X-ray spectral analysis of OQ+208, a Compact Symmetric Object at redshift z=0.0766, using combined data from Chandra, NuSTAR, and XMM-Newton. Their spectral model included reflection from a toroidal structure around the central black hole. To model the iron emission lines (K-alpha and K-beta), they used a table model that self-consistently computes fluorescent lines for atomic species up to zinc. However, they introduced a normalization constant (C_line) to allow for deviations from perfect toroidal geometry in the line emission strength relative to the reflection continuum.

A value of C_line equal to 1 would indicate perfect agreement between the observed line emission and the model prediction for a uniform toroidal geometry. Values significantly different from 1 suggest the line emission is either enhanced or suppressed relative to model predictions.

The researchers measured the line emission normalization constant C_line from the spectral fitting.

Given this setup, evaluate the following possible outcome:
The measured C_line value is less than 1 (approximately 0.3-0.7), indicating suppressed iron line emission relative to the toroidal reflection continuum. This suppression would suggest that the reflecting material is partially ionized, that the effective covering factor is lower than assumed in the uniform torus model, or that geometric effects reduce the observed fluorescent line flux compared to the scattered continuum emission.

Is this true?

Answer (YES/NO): NO